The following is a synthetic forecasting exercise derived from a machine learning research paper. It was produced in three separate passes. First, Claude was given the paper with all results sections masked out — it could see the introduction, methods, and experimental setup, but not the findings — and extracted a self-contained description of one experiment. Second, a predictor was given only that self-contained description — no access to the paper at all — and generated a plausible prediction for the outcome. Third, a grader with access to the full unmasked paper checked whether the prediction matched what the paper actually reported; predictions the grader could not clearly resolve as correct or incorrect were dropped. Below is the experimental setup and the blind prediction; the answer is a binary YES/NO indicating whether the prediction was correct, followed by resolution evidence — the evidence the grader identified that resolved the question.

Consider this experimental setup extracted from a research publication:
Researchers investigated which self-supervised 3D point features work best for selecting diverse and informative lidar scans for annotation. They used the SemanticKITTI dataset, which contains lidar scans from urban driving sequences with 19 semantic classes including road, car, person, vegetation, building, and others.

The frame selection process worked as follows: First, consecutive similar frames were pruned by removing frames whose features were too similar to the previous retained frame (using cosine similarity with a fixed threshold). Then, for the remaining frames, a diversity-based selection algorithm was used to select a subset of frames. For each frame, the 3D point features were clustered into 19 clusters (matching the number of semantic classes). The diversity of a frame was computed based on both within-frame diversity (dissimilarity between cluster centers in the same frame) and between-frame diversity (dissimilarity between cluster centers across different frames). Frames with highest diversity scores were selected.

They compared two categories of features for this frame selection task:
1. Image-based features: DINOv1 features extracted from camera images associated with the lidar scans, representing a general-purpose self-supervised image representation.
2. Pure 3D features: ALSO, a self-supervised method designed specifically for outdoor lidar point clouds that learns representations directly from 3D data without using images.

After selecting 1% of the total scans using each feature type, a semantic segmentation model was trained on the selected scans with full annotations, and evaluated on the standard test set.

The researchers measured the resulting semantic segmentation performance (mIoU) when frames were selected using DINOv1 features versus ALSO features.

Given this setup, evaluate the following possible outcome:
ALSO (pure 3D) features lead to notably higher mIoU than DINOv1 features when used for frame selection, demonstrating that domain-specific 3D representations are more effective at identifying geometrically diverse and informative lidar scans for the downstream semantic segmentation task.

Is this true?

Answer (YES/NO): NO